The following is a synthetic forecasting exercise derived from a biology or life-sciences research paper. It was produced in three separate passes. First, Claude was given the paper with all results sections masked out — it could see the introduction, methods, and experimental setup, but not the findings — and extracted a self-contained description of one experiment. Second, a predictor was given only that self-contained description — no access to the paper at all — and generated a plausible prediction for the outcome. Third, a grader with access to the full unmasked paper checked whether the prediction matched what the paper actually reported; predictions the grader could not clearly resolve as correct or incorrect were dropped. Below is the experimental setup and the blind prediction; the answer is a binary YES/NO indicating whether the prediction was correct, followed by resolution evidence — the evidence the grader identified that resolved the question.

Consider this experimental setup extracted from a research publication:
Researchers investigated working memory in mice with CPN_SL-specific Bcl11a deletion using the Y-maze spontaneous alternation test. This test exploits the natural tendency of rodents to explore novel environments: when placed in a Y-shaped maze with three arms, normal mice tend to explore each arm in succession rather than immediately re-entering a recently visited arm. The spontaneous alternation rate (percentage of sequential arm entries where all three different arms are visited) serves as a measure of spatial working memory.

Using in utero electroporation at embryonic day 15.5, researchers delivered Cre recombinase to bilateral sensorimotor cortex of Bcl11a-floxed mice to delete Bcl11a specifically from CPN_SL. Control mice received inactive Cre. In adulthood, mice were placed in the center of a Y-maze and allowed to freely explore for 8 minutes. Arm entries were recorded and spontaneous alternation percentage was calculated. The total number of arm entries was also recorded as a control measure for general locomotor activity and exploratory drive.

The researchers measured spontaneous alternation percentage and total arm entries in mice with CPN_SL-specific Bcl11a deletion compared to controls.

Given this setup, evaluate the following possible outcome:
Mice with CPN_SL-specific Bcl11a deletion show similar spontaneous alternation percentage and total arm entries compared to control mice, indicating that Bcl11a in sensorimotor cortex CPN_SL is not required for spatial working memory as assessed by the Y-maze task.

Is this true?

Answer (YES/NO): NO